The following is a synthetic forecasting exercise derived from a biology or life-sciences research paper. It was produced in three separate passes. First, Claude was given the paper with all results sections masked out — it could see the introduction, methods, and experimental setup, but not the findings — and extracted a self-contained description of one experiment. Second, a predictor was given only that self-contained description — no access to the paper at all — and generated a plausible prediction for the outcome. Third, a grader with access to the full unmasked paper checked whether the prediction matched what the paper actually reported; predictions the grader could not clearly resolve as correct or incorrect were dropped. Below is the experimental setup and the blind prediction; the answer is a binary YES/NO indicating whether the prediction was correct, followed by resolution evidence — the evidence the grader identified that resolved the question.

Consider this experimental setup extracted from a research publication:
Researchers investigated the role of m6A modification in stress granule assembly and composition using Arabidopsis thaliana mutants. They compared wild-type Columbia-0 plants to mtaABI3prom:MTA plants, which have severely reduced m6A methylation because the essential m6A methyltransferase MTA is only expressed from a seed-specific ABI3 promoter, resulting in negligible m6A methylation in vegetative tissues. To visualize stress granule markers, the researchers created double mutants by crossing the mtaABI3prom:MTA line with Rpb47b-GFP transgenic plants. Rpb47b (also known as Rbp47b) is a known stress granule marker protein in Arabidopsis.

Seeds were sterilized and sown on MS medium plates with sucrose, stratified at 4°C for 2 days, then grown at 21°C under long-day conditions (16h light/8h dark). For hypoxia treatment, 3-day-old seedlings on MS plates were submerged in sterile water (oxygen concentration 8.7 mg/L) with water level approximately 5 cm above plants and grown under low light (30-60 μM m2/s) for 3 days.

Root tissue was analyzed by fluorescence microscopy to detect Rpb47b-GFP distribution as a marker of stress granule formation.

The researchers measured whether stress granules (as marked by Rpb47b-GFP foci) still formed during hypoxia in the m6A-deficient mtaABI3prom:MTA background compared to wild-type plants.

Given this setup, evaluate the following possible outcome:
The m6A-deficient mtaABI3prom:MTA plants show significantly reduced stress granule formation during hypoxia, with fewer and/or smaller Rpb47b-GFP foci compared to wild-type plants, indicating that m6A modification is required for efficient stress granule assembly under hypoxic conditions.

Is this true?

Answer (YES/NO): NO